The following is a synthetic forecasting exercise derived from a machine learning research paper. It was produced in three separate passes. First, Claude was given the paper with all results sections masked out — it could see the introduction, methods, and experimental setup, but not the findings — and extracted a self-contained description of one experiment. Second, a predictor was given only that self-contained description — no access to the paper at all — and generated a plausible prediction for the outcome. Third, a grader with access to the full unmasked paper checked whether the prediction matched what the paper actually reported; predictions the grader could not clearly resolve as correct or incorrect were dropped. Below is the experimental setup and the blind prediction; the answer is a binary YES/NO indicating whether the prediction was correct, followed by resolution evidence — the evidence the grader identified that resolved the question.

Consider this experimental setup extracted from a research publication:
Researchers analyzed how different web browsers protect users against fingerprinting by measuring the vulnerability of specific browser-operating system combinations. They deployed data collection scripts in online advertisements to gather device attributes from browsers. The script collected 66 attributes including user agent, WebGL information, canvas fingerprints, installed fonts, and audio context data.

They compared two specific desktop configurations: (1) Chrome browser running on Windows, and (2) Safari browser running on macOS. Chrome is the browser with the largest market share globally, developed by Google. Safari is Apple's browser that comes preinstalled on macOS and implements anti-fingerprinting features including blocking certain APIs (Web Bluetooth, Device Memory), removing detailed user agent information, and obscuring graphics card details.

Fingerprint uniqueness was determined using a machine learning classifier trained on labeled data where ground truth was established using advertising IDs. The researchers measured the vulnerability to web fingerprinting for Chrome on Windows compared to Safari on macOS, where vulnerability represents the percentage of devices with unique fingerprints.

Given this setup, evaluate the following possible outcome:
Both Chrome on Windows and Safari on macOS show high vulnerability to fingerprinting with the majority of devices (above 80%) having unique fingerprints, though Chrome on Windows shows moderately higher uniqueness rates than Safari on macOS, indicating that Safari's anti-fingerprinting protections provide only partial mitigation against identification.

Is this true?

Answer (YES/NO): NO